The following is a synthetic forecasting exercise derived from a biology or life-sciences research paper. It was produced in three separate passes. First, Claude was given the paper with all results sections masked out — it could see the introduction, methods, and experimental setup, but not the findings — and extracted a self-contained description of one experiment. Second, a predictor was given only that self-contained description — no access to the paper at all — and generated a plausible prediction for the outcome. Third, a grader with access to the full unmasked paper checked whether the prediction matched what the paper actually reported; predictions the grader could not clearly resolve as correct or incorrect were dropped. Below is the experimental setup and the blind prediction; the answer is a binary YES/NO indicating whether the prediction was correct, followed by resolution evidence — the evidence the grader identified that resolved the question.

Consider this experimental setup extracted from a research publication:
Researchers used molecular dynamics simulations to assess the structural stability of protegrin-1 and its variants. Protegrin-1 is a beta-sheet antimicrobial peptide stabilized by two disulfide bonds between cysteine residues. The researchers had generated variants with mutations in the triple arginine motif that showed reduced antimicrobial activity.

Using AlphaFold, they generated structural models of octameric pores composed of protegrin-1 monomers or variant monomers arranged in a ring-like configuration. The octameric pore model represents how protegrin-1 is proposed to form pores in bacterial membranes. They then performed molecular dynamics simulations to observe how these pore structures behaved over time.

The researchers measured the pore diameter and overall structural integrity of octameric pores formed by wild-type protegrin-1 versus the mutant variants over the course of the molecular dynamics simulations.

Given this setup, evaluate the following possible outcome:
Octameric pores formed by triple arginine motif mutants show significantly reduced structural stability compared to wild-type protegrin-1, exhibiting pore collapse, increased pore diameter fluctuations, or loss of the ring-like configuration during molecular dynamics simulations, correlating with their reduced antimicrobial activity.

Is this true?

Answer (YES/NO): NO